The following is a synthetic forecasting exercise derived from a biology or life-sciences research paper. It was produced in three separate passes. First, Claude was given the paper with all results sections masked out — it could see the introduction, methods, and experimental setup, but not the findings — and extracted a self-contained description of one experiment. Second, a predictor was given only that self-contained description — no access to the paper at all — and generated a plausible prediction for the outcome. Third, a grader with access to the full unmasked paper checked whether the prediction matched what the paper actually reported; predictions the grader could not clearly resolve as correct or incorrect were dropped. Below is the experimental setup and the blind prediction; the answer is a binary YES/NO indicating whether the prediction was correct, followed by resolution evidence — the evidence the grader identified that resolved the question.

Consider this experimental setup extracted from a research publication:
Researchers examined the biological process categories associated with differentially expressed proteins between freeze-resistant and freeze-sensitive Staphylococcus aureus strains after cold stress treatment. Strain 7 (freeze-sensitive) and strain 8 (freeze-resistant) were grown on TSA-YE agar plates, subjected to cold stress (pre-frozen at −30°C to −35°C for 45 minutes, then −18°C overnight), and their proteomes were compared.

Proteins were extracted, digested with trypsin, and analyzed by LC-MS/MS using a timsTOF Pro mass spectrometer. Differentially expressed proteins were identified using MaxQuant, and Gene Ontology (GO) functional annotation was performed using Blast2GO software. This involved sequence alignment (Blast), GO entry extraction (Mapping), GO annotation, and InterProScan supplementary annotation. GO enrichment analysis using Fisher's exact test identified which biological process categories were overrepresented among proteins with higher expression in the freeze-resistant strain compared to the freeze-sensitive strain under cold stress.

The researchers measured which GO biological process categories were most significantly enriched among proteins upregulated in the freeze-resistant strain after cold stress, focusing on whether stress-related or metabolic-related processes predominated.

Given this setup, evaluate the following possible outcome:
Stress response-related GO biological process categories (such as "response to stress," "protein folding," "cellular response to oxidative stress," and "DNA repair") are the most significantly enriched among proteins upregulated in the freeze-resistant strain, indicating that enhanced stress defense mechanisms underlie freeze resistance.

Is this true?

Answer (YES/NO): NO